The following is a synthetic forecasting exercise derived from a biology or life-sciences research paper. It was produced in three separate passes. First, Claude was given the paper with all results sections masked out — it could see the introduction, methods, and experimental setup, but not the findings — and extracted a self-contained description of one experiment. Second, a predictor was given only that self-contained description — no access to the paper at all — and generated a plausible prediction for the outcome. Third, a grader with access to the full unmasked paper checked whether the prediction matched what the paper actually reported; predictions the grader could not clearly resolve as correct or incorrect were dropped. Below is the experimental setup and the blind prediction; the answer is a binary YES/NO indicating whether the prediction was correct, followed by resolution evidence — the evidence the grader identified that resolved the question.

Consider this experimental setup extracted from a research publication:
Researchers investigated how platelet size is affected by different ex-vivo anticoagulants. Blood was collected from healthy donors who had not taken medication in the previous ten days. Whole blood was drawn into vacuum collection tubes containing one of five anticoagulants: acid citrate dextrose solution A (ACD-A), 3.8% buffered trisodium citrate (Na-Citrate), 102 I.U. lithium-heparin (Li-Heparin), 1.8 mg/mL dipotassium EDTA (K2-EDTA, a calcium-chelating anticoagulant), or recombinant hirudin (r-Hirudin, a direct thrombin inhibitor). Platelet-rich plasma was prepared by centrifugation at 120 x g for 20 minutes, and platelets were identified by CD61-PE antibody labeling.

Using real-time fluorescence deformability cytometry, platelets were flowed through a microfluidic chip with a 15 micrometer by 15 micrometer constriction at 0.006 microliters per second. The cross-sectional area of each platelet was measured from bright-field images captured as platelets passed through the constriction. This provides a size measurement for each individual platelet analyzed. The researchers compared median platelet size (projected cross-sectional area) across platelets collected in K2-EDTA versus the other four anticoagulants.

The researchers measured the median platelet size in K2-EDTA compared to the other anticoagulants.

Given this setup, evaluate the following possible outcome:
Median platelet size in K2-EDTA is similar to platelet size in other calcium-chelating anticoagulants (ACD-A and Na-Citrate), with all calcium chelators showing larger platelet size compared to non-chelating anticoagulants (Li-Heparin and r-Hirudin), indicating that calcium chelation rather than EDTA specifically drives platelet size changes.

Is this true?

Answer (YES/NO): NO